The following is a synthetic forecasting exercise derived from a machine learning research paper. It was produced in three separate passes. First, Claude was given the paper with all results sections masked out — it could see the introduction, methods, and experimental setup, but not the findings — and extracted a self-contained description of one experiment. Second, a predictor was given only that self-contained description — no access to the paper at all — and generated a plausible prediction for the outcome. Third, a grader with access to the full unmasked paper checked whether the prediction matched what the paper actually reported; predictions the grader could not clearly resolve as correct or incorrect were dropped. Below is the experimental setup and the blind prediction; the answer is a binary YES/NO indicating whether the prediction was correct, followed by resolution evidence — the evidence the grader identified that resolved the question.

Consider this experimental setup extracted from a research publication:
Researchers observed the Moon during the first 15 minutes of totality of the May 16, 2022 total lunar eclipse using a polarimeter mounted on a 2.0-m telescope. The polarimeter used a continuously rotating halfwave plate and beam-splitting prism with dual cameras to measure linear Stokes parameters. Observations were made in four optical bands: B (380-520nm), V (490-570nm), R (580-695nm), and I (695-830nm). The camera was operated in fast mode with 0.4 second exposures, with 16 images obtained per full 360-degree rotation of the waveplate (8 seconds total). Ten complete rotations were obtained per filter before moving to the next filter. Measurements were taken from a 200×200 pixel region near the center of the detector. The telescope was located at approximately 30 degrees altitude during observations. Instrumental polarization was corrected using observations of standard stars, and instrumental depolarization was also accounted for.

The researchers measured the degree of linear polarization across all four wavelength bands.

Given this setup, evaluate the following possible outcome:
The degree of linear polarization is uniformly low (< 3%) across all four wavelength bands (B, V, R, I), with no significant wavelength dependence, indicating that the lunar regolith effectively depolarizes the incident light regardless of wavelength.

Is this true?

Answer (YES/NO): NO